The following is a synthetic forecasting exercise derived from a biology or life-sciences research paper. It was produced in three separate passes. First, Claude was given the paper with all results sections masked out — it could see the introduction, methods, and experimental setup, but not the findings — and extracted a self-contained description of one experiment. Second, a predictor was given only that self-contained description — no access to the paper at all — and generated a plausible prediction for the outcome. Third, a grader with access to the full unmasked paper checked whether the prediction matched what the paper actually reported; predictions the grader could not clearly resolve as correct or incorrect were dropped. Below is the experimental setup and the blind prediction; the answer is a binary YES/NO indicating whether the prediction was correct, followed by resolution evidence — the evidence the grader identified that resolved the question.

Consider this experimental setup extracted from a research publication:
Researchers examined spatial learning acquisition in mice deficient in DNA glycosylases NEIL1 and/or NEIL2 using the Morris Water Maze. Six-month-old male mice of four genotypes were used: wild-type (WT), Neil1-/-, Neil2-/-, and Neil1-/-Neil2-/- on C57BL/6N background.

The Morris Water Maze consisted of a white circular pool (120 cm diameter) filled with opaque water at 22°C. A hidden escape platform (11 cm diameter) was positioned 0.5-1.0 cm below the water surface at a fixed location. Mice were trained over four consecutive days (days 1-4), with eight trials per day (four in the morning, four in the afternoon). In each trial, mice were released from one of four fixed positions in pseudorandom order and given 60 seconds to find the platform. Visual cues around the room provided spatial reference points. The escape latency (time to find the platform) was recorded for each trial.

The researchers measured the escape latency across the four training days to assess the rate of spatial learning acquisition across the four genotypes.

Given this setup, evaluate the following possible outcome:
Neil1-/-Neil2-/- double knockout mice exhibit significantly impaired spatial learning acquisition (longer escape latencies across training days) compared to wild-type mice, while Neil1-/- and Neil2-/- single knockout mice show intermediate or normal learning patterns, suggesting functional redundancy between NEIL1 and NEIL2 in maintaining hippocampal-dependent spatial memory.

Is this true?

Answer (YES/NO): NO